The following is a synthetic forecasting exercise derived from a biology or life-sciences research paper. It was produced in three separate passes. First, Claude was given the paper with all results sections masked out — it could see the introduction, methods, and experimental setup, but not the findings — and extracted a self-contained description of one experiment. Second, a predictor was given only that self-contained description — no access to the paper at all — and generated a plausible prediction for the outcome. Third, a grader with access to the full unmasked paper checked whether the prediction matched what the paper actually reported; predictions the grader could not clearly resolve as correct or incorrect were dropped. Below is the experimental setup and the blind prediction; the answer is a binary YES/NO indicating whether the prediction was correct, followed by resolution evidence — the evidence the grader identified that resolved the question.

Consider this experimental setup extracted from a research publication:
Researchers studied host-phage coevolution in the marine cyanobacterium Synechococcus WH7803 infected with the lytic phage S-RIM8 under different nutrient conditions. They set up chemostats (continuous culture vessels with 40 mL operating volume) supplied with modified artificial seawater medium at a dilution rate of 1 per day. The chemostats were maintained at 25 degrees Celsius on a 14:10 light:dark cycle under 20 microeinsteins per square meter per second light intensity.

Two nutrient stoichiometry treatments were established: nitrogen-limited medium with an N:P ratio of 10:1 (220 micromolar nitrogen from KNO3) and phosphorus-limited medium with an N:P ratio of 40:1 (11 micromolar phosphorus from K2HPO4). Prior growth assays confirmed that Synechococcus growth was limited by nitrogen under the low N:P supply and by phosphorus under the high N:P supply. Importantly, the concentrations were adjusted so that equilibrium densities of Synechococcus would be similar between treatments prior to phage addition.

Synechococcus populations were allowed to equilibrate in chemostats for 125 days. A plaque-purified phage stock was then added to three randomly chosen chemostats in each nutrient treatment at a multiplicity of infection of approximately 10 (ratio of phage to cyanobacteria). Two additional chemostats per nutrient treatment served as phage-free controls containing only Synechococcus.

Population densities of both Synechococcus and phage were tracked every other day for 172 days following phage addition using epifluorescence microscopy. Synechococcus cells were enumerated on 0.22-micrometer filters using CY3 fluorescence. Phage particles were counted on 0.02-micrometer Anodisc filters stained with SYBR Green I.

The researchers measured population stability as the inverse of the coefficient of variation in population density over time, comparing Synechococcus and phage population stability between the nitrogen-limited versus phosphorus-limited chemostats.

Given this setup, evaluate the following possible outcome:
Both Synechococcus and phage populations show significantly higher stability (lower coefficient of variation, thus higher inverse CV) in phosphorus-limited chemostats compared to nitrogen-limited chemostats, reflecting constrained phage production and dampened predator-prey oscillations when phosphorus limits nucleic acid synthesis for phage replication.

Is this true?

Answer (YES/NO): YES